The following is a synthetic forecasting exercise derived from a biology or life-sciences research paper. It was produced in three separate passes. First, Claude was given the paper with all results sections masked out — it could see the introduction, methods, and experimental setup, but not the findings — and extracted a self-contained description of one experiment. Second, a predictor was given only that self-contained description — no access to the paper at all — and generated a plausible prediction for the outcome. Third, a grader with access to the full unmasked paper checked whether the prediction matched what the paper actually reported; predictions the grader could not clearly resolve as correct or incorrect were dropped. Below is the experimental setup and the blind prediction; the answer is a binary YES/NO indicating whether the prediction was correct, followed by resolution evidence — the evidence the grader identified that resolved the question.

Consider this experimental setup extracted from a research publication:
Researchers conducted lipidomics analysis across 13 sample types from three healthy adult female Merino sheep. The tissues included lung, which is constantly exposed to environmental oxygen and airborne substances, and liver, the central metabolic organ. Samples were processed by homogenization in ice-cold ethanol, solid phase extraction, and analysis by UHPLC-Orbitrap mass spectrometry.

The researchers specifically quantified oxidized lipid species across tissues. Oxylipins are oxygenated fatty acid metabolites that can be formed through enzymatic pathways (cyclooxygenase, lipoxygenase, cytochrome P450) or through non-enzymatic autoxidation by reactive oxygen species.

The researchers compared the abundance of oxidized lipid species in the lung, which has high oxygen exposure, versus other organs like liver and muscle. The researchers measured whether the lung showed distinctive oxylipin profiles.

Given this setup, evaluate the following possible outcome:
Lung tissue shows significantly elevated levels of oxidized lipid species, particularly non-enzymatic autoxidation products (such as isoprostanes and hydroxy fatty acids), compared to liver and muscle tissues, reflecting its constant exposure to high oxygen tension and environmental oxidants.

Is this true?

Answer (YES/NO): NO